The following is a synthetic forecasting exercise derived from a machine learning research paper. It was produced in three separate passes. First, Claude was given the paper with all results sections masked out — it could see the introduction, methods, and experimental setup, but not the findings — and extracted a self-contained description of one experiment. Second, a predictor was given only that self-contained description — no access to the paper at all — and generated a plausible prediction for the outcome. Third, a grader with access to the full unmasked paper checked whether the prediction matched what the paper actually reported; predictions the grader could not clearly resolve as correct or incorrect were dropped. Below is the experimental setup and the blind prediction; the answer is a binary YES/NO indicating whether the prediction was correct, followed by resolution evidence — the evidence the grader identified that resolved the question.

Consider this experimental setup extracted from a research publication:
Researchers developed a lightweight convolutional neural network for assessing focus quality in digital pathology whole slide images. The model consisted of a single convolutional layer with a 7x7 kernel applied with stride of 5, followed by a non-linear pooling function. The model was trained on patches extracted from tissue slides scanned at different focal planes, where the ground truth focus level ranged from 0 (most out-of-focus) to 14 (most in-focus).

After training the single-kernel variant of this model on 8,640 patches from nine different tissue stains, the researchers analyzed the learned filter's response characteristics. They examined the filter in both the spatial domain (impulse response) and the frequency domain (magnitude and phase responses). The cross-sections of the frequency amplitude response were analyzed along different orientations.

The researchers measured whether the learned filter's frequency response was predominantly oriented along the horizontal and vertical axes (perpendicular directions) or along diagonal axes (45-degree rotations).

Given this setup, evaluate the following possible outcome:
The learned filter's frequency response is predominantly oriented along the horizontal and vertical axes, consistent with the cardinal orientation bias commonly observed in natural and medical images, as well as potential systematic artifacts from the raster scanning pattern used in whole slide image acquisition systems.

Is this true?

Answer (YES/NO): YES